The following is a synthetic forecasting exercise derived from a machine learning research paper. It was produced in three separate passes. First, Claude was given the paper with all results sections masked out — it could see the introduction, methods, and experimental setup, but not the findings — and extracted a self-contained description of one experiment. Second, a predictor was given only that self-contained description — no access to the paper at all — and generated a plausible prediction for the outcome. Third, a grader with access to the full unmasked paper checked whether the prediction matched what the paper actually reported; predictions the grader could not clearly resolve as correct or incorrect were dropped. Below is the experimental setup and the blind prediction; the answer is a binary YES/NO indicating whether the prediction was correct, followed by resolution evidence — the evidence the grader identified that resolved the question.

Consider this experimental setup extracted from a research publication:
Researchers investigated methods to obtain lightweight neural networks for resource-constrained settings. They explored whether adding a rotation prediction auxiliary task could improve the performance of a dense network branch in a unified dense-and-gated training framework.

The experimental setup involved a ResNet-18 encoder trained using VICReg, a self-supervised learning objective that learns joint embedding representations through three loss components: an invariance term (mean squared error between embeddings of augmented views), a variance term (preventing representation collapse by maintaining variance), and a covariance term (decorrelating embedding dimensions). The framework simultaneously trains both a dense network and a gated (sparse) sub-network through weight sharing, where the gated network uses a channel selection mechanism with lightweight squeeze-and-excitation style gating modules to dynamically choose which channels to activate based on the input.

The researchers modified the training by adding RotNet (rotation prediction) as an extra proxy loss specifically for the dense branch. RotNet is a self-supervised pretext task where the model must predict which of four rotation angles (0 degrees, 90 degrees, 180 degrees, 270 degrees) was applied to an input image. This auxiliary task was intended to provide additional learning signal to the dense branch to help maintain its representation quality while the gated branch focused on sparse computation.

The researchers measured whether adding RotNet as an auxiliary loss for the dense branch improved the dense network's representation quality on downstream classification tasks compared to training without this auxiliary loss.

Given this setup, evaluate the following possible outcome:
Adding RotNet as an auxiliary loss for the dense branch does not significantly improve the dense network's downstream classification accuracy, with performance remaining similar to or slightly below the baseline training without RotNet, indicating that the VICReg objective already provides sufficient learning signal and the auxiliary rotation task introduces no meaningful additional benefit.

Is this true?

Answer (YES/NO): YES